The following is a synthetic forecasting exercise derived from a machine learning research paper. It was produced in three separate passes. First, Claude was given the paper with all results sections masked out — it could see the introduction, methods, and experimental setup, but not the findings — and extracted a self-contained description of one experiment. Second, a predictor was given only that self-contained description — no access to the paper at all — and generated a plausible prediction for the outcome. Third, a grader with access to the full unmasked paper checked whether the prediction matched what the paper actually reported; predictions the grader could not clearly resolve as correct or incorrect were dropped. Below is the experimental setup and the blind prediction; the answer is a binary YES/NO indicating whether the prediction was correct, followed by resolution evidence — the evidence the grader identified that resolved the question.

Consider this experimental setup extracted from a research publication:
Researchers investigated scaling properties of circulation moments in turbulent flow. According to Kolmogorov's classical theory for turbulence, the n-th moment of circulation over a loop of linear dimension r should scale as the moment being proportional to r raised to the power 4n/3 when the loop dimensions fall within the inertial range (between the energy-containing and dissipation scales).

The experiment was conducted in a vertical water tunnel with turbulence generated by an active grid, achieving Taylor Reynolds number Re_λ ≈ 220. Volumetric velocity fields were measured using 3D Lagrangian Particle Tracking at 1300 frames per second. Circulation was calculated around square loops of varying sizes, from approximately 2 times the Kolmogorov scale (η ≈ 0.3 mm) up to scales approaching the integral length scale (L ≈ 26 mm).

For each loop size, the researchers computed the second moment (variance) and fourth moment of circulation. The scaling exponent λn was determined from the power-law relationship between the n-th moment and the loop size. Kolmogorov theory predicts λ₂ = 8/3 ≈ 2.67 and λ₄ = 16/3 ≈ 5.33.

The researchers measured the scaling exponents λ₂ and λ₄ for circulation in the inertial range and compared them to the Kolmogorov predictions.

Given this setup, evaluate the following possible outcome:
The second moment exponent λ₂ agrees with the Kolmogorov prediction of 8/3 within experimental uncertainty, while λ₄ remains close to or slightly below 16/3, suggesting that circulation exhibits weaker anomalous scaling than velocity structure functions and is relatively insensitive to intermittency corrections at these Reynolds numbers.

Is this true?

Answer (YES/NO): NO